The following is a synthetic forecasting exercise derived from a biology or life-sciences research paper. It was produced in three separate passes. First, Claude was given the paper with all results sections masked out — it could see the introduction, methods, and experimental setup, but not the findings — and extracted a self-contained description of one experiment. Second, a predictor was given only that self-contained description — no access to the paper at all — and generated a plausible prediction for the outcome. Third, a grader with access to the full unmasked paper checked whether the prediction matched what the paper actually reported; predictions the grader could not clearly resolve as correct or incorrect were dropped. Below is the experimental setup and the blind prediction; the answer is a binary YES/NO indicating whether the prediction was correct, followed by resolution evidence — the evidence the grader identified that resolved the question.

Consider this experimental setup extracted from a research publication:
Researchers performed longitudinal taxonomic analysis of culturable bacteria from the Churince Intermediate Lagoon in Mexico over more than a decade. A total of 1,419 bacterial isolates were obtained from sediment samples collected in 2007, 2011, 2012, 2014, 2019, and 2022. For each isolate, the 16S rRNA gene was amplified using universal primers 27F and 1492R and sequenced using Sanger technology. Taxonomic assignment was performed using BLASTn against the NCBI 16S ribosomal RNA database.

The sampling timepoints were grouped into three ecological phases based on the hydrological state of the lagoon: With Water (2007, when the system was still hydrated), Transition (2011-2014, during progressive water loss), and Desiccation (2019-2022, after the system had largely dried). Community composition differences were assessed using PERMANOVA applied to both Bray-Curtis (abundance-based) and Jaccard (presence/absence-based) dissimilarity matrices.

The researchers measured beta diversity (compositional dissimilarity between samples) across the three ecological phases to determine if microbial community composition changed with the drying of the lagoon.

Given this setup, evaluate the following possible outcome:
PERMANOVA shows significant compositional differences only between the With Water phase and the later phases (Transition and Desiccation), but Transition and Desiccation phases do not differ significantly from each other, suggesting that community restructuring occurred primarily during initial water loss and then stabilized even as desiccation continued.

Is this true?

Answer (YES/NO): NO